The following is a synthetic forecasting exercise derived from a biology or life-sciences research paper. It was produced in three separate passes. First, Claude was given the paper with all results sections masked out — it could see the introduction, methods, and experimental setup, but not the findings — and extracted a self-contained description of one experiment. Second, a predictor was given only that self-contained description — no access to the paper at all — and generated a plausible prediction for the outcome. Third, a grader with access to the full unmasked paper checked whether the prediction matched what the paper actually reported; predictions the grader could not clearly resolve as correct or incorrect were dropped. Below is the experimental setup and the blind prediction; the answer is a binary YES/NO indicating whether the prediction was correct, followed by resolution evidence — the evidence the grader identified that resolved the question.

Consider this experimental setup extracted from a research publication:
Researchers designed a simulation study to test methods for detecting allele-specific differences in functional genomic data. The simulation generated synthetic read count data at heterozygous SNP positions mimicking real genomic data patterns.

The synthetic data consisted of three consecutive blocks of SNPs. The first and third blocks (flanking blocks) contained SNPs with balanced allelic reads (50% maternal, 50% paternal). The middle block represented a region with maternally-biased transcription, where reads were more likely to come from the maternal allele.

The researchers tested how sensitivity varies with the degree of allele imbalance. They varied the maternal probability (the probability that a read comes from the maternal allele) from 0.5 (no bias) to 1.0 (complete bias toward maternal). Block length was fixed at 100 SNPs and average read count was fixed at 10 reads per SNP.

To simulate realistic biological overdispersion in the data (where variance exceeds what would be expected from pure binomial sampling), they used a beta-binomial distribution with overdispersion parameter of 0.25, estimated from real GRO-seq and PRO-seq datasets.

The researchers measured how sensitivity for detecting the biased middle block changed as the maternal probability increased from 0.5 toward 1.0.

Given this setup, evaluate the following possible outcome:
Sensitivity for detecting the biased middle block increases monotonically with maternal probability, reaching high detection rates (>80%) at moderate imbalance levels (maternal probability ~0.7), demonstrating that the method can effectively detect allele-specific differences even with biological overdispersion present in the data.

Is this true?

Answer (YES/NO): NO